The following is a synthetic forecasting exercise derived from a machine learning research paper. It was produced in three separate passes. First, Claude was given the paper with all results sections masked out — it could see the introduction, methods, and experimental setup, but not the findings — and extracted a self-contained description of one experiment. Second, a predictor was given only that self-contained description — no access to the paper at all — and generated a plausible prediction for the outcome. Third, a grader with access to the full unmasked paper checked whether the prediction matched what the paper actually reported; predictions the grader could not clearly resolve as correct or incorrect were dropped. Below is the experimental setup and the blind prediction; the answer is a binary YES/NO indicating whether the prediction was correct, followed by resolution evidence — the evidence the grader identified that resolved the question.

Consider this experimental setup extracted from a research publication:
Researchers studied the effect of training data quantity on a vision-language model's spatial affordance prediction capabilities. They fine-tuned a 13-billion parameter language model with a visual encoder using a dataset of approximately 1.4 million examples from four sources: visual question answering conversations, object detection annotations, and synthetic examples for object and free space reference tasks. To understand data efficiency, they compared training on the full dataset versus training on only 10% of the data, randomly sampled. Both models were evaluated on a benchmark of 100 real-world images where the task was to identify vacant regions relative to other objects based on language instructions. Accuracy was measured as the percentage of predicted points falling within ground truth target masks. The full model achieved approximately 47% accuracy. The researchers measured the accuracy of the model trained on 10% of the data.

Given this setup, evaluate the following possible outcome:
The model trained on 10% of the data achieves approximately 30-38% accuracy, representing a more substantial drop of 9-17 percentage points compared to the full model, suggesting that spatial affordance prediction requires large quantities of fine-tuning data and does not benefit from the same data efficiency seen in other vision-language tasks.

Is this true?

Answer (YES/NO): NO